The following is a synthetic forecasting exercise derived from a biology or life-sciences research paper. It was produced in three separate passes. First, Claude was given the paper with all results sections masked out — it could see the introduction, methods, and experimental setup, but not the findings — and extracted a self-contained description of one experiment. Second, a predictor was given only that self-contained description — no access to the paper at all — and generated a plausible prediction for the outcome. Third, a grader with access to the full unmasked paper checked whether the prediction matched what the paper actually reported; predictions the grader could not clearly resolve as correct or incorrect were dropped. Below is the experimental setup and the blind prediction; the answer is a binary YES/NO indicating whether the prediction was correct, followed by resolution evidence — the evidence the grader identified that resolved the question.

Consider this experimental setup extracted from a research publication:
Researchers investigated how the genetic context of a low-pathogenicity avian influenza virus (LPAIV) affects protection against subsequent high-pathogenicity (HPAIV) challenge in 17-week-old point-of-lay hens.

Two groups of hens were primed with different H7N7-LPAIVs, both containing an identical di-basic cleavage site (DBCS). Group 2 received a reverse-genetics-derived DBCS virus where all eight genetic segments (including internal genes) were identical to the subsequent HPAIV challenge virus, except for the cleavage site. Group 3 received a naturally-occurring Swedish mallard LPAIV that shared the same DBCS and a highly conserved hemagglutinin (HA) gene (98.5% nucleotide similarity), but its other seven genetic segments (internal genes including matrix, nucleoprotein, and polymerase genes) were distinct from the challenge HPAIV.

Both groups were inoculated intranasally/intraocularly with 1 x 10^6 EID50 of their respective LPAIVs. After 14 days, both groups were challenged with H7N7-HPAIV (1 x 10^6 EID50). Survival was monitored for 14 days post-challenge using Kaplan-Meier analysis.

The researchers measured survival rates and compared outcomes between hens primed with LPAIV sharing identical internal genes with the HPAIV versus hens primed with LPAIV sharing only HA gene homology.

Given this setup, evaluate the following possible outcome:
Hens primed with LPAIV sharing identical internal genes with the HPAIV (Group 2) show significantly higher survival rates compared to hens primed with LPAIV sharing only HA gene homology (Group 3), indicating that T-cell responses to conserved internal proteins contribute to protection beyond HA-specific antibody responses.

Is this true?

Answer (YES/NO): NO